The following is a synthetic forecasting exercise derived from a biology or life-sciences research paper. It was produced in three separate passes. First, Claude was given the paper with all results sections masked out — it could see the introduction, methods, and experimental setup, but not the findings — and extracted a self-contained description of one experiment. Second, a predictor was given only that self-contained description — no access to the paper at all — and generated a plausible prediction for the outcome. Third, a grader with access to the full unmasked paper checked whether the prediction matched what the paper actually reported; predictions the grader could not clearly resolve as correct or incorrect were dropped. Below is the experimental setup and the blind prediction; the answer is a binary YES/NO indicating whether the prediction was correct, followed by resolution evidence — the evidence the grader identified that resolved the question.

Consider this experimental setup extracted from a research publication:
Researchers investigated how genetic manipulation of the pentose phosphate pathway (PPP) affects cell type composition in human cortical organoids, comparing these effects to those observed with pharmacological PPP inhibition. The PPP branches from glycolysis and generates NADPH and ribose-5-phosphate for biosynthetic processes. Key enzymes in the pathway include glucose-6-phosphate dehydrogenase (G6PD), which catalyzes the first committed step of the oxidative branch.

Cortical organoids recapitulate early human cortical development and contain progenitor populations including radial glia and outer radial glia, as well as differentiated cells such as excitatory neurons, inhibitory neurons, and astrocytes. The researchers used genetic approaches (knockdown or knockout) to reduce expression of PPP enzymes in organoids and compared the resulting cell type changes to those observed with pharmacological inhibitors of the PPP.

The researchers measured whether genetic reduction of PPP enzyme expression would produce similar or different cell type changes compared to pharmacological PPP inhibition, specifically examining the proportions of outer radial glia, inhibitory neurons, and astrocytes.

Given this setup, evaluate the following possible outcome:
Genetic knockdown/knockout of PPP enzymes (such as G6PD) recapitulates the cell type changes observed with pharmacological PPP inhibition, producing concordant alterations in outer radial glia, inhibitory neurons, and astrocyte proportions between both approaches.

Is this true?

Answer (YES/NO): YES